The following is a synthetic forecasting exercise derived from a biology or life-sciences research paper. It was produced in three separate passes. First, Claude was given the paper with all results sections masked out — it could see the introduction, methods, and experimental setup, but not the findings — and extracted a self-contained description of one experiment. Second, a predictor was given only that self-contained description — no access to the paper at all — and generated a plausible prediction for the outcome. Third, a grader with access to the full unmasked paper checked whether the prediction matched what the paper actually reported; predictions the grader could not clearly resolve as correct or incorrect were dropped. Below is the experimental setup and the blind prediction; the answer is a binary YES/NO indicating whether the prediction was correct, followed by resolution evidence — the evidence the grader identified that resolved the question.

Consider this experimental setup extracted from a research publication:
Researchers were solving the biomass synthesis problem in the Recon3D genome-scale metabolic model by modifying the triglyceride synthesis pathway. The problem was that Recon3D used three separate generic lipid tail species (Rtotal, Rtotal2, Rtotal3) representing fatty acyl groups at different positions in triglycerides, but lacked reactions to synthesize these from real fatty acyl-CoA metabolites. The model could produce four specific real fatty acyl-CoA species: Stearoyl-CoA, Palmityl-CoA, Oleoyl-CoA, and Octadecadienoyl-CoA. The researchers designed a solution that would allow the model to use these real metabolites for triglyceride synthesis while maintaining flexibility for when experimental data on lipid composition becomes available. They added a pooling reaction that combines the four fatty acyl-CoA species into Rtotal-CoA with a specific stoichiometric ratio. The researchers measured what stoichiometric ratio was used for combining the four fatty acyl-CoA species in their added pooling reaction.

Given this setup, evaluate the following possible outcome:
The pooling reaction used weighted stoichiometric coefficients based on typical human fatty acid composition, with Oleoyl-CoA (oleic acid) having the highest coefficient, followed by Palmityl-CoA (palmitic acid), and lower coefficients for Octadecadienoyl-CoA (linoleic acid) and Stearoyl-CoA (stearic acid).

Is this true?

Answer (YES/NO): NO